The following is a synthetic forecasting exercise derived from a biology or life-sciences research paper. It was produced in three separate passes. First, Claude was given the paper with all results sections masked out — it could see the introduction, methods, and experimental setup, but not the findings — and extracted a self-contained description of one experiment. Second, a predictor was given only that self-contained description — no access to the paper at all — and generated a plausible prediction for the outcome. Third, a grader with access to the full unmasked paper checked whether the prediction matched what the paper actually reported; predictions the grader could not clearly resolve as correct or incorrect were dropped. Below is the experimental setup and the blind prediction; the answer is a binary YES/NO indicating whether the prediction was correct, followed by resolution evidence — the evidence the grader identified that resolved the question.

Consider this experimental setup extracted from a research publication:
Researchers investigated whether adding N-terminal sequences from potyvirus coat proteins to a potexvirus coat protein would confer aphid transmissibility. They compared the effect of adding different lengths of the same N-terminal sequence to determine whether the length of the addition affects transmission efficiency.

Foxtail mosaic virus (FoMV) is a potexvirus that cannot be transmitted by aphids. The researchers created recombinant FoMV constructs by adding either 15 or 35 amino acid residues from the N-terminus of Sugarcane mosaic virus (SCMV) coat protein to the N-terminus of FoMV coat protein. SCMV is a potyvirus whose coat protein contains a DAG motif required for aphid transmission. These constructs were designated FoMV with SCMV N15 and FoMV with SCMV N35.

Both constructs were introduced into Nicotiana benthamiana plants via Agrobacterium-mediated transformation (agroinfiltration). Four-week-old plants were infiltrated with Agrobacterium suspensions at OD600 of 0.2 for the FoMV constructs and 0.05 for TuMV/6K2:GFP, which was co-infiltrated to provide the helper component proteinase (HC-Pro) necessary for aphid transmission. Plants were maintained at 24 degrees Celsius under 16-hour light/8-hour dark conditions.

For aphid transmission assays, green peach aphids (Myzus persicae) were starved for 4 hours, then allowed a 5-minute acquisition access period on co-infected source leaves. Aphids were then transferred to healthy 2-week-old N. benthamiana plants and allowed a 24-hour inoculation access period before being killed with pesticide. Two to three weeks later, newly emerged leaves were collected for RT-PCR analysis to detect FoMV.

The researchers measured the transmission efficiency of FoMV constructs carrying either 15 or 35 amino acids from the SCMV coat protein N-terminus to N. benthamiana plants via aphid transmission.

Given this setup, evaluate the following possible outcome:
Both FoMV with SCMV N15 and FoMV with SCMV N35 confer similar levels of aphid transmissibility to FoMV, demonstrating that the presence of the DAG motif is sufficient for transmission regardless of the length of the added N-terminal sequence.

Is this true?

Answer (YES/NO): NO